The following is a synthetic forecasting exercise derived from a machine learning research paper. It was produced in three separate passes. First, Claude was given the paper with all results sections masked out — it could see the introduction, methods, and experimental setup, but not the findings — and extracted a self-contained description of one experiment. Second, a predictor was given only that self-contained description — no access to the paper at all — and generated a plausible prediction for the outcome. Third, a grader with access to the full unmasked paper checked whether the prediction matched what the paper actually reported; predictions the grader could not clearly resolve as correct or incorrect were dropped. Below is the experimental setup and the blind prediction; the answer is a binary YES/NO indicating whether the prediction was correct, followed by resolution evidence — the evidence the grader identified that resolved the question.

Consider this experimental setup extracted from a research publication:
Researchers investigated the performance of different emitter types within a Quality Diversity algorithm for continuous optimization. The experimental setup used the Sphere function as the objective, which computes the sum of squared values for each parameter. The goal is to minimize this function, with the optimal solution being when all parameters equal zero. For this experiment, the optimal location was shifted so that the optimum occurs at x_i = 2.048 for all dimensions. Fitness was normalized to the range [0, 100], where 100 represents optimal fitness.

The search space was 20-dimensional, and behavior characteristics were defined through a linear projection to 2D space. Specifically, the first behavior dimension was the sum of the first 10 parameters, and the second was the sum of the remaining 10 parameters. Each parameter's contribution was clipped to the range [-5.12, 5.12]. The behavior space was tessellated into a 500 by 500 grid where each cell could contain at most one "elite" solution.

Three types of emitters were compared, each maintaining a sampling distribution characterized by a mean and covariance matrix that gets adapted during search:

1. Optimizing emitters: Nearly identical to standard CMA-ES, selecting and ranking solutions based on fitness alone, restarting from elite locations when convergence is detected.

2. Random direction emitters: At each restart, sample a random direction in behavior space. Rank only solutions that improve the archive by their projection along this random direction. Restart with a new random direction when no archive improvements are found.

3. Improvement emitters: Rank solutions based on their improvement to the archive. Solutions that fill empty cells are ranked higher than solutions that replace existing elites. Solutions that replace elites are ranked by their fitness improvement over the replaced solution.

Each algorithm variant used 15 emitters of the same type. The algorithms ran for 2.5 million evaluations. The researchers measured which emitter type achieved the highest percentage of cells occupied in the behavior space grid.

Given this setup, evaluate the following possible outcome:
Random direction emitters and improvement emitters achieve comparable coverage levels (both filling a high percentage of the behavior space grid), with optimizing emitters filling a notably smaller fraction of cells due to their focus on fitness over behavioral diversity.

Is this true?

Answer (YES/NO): YES